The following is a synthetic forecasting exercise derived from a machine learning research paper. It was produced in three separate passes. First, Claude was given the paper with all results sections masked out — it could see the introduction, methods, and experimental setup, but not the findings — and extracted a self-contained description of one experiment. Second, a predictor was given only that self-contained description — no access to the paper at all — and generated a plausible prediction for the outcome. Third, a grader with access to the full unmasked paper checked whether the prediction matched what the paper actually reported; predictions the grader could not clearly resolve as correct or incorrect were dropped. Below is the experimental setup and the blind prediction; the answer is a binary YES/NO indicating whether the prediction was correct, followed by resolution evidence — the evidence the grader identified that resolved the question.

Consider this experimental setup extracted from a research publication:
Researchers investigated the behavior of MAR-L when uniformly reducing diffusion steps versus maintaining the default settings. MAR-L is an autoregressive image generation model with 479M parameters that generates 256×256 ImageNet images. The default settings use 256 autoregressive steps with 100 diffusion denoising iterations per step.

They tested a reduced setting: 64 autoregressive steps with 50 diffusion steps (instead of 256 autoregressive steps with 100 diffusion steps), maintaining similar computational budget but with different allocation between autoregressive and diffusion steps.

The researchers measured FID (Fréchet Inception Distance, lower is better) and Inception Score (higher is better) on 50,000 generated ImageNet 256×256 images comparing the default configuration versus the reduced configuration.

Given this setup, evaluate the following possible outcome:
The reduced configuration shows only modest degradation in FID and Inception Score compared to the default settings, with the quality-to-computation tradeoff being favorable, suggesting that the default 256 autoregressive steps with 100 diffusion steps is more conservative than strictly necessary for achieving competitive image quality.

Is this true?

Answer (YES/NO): YES